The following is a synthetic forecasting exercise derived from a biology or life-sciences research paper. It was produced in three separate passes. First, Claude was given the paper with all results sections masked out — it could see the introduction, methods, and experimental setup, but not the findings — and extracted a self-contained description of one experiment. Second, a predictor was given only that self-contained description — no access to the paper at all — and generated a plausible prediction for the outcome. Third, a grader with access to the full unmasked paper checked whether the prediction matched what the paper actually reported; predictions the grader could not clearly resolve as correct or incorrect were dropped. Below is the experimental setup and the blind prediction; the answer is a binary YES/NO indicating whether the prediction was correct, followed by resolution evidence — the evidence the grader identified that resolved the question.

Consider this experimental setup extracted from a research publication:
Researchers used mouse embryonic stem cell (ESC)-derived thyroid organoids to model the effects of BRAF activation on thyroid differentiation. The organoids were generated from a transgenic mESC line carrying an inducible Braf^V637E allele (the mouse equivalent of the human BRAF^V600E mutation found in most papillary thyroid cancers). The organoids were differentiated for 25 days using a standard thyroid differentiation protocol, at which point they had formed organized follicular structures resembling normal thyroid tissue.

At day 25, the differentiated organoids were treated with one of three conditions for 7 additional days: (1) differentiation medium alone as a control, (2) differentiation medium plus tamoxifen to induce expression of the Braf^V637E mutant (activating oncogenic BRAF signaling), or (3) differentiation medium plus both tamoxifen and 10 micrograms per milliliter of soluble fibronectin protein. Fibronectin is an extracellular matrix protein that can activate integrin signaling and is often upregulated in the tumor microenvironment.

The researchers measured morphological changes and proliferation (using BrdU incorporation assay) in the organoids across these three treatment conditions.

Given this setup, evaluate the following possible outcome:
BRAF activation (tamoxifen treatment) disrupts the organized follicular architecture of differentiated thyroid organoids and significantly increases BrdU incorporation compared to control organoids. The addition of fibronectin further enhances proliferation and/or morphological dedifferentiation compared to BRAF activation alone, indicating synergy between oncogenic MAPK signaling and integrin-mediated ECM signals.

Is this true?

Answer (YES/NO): YES